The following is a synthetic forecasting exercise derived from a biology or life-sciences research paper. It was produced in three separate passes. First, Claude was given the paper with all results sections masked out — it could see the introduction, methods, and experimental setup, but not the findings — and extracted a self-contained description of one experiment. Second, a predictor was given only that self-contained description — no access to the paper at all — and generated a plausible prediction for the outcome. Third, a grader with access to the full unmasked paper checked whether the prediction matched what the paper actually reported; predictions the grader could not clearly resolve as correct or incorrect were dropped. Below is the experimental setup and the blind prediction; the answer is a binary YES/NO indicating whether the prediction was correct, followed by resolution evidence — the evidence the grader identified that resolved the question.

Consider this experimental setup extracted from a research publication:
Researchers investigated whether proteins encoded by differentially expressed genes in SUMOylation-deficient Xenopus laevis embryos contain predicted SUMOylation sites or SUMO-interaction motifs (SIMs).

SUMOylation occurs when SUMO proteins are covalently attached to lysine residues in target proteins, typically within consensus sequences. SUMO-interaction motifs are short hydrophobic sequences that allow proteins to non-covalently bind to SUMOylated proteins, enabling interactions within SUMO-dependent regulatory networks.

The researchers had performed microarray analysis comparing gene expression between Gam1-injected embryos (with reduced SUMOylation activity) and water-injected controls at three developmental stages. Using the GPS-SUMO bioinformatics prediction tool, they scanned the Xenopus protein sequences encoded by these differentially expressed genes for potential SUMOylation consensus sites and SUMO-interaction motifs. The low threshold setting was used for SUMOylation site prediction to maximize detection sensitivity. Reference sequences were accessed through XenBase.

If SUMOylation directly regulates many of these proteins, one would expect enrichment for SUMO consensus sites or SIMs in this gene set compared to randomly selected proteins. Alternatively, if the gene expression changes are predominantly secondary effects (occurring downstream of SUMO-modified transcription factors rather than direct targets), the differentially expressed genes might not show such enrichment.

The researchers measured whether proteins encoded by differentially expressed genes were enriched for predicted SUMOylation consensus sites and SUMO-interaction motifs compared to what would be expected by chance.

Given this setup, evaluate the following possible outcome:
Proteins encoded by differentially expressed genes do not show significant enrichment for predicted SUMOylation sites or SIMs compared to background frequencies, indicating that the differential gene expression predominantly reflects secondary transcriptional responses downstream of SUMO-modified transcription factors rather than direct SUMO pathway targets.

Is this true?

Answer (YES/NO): NO